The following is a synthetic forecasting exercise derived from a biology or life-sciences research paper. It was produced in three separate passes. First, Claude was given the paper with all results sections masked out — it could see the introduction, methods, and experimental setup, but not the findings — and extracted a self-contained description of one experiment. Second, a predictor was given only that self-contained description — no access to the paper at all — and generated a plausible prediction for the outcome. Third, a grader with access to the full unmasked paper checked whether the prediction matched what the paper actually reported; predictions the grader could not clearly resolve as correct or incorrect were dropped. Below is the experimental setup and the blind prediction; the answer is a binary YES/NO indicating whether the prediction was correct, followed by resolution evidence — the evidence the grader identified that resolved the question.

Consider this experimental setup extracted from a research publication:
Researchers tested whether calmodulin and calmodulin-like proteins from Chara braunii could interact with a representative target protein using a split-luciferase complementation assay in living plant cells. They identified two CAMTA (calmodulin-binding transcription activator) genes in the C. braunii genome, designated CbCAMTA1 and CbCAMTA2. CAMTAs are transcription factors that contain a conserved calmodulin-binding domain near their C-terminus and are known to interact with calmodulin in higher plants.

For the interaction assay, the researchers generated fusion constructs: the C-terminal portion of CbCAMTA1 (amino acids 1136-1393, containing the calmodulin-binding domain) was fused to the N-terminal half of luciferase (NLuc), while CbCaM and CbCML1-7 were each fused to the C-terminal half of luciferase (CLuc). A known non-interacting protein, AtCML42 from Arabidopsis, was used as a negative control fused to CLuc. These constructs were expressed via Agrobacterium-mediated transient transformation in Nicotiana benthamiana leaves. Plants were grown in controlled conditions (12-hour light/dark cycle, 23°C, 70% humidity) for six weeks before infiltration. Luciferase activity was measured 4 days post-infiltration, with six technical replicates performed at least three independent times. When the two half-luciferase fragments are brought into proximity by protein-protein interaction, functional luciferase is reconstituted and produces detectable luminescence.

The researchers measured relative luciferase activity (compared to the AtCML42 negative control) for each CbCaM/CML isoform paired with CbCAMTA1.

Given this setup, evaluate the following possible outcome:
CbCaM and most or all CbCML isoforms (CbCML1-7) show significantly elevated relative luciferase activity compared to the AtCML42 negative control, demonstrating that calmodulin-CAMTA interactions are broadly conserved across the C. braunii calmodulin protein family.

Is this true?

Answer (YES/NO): NO